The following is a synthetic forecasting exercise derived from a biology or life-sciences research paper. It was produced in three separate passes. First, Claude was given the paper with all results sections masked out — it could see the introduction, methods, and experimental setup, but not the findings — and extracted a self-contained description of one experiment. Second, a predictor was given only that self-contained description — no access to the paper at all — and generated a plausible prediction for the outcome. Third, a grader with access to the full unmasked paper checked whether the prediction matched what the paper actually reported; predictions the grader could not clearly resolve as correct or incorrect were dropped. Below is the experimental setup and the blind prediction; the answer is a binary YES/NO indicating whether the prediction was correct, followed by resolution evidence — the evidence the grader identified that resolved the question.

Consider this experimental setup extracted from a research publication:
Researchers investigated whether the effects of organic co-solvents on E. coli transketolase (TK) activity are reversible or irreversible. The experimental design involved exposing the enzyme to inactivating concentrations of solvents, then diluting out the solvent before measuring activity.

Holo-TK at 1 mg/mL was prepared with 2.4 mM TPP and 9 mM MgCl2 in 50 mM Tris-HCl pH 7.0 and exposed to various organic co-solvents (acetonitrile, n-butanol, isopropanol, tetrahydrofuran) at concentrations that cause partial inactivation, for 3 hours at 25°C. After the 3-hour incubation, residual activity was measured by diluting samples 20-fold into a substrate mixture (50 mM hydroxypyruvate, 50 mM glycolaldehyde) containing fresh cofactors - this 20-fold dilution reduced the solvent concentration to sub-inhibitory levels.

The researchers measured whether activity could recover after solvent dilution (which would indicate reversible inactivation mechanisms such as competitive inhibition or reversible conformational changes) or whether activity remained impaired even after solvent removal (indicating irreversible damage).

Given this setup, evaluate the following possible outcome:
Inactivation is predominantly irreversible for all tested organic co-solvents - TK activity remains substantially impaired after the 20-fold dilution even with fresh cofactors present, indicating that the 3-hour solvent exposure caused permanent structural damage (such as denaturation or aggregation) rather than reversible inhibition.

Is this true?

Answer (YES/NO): YES